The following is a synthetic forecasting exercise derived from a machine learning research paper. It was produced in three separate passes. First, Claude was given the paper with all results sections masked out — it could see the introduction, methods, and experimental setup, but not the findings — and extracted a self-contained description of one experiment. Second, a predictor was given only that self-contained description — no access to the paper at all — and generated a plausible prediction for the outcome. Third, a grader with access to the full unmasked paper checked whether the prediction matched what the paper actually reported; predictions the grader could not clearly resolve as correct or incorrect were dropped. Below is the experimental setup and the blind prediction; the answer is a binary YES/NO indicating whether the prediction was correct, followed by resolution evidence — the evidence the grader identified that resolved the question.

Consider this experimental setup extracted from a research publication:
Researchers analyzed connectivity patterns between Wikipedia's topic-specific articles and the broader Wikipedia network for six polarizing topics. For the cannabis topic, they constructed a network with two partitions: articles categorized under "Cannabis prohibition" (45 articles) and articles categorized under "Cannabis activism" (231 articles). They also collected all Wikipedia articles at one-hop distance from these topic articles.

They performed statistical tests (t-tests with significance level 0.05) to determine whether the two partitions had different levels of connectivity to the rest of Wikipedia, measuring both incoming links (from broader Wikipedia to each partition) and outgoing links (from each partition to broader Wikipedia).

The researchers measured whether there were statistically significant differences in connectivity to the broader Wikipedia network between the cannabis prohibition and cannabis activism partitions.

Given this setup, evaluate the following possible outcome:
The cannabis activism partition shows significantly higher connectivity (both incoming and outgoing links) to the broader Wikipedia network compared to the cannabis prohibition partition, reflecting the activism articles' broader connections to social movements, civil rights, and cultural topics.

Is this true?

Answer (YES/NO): YES